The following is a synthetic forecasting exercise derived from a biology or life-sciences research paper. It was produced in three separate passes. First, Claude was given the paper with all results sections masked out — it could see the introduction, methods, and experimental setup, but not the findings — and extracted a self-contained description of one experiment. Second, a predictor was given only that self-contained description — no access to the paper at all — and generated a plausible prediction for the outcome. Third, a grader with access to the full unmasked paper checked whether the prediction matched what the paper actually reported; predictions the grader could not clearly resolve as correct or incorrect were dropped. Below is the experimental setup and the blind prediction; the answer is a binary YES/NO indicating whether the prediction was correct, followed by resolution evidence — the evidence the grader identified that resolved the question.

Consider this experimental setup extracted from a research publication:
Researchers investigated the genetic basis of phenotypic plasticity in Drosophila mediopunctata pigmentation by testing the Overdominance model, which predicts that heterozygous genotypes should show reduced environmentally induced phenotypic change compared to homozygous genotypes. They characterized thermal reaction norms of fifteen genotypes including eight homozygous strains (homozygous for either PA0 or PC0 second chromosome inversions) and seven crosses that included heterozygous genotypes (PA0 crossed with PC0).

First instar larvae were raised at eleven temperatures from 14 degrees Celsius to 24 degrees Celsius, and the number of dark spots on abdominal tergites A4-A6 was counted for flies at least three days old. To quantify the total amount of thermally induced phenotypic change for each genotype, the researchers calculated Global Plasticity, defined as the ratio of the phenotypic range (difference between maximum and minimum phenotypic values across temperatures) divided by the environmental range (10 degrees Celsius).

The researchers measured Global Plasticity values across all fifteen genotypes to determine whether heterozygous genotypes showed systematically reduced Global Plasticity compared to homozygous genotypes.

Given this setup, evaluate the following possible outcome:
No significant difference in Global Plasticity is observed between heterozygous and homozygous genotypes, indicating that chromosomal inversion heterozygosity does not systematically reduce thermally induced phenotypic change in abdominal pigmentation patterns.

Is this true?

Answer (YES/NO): NO